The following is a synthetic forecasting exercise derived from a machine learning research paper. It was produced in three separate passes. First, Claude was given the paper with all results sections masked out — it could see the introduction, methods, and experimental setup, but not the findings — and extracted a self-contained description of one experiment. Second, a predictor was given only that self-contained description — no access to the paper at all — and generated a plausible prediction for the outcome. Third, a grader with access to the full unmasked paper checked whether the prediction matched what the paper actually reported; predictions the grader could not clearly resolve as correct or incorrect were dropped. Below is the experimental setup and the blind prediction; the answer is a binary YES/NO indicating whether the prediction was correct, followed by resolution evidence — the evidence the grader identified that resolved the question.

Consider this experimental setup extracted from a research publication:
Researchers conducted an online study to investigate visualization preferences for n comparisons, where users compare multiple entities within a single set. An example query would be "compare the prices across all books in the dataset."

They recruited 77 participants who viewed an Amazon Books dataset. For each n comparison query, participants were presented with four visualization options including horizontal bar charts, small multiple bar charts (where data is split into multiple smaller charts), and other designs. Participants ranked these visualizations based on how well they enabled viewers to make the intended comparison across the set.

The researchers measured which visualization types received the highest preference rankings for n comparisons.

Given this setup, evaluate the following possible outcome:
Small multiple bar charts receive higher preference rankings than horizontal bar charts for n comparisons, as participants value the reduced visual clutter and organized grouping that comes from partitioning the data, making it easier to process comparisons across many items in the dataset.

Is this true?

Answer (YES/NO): NO